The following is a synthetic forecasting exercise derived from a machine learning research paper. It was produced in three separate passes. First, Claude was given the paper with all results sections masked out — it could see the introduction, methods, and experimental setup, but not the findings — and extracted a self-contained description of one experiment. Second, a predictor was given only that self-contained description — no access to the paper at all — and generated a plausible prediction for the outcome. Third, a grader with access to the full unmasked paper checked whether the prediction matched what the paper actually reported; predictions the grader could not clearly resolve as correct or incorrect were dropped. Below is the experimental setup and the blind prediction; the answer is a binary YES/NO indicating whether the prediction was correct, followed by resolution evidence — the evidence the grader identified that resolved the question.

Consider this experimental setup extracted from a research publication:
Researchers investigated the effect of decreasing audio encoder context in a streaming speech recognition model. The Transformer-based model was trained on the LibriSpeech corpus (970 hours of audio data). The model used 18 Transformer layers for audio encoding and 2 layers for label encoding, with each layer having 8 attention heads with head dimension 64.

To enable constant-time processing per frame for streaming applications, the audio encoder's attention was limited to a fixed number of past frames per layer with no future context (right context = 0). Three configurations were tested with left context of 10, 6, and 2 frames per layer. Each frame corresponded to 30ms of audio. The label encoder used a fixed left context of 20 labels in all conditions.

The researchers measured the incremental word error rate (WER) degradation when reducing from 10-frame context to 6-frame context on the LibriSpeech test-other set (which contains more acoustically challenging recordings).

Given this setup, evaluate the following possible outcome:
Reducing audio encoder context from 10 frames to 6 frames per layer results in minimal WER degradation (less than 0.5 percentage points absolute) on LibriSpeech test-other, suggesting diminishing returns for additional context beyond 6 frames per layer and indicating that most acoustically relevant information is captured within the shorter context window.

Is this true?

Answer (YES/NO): NO